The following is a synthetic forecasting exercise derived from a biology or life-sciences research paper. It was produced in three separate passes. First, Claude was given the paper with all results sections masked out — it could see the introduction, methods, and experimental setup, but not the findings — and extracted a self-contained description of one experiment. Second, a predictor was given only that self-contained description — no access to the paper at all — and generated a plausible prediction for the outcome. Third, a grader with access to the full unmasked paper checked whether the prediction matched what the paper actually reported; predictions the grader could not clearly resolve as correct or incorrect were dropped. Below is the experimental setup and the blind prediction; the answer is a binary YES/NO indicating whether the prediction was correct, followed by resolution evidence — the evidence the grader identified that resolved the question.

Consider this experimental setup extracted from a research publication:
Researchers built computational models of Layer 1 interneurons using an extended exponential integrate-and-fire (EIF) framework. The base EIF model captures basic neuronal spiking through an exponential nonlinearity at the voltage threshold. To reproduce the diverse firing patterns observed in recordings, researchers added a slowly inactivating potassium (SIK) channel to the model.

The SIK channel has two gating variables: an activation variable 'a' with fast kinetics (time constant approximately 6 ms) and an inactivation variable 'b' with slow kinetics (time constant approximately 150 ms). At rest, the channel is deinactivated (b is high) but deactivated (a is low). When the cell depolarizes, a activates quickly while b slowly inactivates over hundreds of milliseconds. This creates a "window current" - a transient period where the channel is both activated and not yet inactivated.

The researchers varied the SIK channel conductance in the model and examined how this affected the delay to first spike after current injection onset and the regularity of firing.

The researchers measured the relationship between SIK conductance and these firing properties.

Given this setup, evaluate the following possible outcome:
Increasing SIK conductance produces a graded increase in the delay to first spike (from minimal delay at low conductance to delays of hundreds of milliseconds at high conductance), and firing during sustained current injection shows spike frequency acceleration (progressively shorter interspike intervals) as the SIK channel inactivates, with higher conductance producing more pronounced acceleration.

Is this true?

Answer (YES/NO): NO